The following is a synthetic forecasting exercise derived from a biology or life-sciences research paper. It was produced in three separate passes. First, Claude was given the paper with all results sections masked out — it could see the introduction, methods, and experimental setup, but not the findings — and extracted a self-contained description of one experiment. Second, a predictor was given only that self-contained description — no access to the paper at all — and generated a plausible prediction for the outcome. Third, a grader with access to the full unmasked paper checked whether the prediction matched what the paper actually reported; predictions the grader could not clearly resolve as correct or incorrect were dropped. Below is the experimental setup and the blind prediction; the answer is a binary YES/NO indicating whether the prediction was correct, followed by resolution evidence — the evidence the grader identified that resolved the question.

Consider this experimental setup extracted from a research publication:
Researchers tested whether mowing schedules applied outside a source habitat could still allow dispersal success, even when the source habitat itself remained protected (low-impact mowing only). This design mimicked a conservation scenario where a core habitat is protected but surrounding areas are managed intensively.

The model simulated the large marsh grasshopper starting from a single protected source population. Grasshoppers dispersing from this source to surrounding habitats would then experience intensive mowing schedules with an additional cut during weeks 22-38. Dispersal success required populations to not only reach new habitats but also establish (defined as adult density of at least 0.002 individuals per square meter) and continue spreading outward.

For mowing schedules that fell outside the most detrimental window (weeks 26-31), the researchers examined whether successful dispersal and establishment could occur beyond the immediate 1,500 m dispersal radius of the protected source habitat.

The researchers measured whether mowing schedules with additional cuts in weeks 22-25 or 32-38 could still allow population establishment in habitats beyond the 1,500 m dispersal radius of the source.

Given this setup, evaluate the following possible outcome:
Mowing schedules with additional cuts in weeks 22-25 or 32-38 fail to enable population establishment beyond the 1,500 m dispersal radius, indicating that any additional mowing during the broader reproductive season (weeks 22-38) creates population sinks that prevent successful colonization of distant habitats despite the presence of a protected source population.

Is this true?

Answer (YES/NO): NO